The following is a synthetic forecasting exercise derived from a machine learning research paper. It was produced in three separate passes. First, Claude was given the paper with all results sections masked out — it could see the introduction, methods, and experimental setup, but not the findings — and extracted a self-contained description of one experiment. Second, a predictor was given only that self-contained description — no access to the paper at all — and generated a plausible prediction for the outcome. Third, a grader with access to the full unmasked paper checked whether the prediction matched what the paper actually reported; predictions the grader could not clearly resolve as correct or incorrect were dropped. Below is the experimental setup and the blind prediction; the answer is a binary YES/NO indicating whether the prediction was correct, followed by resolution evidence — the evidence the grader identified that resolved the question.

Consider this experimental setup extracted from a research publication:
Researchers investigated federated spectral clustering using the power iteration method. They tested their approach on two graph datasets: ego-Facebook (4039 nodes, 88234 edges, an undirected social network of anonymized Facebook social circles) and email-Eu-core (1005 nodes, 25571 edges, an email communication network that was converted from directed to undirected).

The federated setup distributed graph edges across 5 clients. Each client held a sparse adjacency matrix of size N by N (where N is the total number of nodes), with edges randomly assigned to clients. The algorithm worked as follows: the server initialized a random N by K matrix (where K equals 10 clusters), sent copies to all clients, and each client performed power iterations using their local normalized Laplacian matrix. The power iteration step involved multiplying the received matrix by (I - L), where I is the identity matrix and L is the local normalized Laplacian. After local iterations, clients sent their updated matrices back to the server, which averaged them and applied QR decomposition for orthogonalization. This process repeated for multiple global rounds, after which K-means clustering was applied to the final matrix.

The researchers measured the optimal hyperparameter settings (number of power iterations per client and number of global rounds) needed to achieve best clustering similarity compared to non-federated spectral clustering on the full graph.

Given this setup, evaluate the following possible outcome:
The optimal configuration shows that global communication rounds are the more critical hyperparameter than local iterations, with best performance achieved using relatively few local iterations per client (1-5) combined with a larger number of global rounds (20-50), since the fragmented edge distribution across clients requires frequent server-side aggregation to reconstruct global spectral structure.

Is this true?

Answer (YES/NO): NO